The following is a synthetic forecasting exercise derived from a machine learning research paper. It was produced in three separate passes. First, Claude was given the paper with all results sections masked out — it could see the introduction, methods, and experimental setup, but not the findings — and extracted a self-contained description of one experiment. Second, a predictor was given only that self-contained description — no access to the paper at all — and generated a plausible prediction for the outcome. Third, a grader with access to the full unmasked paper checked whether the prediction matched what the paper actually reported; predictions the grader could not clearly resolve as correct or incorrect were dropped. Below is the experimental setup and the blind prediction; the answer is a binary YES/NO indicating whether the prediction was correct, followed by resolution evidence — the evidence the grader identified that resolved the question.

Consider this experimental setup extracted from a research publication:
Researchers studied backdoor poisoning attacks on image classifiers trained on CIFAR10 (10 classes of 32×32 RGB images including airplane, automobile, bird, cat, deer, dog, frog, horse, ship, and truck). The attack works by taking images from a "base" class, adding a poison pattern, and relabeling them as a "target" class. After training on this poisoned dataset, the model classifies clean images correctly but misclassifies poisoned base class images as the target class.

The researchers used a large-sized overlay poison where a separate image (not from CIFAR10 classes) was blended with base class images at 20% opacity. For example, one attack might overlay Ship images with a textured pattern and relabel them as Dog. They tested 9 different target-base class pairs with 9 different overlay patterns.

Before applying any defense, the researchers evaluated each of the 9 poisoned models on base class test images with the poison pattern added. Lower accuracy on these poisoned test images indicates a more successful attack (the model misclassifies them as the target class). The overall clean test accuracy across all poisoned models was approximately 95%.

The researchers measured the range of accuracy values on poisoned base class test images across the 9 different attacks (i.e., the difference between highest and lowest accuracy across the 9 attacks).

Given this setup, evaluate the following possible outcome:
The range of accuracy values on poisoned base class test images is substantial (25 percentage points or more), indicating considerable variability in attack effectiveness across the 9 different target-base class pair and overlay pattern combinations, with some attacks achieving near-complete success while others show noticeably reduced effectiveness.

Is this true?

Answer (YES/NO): NO